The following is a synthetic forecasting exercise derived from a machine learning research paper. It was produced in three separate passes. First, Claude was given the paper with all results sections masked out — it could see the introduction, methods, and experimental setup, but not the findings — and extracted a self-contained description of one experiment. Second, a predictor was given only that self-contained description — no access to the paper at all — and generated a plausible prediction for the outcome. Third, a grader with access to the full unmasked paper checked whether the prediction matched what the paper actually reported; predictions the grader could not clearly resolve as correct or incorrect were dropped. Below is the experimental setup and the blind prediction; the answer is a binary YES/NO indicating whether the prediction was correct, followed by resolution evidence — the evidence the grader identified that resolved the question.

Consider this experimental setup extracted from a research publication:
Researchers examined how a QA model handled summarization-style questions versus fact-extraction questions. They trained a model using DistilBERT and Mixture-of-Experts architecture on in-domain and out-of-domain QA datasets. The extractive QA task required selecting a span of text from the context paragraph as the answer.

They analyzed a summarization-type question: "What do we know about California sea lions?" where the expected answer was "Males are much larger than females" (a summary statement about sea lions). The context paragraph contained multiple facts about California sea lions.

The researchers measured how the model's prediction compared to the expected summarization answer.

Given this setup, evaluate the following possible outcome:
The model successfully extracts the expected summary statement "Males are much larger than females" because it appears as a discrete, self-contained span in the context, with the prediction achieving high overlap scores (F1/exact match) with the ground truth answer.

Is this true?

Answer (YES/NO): NO